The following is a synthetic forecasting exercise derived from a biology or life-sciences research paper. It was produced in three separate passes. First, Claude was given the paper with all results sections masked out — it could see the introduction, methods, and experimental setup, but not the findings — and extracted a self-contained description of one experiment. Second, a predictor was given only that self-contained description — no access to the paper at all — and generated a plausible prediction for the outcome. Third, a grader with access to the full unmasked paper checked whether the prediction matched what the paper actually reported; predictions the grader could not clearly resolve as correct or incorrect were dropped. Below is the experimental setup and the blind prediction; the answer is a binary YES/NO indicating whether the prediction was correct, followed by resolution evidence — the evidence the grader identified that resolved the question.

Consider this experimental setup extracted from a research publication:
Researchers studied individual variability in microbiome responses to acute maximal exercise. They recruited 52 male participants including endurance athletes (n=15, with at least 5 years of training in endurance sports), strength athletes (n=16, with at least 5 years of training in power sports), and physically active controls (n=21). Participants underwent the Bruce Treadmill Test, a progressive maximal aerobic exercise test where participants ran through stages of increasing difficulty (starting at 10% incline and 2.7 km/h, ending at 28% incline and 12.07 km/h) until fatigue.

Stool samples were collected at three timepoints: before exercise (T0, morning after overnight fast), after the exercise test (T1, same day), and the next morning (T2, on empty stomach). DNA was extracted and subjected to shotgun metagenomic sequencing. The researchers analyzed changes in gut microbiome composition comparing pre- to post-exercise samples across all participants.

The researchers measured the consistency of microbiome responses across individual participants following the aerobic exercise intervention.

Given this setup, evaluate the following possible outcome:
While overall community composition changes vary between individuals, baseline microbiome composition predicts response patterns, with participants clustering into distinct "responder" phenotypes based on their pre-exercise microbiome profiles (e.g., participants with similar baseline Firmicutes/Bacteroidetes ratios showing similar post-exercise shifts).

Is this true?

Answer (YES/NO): NO